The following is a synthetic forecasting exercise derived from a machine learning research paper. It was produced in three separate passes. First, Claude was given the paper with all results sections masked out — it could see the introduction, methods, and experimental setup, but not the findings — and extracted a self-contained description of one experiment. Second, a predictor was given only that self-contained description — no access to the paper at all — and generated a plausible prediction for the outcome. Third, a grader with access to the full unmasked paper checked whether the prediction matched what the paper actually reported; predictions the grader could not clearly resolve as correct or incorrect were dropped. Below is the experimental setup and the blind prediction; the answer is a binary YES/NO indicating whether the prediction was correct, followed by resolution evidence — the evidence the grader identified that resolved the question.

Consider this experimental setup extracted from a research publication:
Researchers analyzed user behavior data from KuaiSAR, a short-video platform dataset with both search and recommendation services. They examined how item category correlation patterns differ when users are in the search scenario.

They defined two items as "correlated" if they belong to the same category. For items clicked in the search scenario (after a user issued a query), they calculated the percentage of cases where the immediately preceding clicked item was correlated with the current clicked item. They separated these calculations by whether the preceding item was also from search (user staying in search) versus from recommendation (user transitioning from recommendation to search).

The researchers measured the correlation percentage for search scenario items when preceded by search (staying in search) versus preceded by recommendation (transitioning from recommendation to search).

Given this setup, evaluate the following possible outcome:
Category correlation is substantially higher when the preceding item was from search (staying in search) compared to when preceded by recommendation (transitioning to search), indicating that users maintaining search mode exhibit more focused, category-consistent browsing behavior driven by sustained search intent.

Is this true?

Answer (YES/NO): YES